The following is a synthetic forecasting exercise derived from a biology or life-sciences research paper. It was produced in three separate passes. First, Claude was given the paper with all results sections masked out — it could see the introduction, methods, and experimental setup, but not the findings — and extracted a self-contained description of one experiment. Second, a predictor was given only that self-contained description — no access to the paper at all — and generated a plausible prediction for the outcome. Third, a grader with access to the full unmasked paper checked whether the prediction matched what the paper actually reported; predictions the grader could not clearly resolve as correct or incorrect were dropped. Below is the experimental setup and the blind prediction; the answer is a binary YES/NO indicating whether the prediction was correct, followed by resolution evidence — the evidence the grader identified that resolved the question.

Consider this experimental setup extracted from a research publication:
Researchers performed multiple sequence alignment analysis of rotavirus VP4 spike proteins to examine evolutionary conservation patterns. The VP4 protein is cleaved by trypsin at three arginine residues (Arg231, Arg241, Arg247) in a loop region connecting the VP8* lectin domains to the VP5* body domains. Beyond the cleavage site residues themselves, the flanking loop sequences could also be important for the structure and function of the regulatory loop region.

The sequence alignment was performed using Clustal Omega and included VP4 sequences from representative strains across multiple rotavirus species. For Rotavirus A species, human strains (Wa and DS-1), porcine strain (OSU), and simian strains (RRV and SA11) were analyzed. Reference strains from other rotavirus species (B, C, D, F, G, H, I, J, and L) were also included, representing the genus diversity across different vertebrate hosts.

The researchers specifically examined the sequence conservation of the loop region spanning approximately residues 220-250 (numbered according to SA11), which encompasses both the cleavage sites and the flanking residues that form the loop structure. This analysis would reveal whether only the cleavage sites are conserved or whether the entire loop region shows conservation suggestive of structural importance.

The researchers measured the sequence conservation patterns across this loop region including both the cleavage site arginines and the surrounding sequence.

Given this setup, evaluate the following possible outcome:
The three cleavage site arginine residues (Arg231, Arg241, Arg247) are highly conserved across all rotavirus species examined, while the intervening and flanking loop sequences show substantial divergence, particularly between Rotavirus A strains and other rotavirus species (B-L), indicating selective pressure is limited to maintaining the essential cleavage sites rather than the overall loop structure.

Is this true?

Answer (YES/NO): NO